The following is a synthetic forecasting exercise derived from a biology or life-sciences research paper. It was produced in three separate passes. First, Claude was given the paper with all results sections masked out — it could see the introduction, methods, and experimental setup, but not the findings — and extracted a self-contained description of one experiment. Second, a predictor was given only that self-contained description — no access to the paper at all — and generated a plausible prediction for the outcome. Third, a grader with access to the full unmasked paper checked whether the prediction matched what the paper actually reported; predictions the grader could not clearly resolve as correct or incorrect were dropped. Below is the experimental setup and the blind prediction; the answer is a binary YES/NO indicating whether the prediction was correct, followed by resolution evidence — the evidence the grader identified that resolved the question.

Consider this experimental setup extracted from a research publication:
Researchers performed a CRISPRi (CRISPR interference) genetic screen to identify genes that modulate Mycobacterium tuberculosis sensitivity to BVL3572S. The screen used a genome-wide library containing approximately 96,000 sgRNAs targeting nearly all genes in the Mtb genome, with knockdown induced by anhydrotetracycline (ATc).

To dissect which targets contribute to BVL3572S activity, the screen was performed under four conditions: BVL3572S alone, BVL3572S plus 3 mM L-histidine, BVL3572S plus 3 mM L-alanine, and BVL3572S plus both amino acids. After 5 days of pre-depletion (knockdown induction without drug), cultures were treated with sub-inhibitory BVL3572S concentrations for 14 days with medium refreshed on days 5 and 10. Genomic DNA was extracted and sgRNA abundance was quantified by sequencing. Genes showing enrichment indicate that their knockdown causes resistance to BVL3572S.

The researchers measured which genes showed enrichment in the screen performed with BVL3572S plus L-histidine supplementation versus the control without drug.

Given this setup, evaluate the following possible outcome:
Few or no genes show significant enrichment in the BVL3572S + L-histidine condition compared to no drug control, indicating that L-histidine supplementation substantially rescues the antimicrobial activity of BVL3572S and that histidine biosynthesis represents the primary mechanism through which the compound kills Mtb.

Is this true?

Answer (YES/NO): NO